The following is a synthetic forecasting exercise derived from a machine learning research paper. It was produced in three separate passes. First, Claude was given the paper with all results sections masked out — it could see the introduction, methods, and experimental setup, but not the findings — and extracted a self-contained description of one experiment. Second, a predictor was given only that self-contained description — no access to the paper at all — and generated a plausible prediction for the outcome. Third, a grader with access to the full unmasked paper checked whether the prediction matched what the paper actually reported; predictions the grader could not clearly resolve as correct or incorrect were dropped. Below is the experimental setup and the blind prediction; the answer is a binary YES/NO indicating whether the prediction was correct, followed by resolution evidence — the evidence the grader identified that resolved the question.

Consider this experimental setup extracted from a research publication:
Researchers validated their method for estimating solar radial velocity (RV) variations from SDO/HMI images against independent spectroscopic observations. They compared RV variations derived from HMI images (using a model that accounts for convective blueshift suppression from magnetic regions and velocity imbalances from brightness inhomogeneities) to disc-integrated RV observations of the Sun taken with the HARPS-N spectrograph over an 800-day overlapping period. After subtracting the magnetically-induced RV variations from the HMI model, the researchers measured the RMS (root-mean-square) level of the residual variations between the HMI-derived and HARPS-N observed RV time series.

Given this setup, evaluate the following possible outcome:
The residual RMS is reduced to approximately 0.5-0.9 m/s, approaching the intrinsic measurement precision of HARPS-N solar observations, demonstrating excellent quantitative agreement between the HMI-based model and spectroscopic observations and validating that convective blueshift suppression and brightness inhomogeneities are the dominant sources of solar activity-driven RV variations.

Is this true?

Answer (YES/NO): NO